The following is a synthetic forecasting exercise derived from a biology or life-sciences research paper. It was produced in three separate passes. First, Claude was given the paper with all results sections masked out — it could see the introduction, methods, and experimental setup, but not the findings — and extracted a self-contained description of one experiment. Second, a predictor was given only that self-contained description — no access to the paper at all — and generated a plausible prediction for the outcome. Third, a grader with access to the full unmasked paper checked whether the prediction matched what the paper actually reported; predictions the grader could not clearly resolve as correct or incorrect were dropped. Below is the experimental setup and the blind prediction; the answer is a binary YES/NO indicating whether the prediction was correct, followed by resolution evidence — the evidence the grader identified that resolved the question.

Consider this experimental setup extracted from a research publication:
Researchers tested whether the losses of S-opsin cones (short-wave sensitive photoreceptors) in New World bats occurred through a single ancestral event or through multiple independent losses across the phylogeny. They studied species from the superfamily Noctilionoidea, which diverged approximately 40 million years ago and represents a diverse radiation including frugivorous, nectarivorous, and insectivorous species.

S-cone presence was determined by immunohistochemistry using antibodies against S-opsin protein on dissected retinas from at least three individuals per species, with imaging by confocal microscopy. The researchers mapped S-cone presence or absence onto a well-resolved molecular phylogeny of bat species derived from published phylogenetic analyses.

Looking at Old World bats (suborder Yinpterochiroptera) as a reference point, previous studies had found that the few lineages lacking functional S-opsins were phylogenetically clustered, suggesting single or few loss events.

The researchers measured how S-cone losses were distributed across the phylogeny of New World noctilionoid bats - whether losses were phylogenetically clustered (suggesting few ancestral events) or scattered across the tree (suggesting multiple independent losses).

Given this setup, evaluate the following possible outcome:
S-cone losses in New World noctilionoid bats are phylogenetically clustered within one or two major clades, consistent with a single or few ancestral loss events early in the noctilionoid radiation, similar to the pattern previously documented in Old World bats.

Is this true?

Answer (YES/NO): NO